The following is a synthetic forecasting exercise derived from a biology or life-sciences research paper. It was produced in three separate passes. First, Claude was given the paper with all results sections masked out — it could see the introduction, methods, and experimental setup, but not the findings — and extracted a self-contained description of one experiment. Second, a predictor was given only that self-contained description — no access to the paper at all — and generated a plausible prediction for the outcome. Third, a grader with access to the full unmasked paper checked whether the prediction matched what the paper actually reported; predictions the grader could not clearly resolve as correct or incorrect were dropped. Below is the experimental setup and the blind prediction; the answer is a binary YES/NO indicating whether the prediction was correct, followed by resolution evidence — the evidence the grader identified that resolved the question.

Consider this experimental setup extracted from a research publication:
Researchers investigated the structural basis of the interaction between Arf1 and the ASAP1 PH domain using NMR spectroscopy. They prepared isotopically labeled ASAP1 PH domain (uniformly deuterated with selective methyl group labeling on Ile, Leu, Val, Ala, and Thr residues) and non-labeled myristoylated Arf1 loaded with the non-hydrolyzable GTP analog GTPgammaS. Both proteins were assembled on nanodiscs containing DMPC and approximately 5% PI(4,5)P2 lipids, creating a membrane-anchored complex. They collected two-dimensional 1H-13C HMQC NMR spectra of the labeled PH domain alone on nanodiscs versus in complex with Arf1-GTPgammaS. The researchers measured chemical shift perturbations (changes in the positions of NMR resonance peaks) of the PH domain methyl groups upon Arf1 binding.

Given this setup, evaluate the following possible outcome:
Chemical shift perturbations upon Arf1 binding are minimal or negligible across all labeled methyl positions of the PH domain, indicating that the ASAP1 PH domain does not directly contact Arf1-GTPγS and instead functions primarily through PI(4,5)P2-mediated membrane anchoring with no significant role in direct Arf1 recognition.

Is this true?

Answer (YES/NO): NO